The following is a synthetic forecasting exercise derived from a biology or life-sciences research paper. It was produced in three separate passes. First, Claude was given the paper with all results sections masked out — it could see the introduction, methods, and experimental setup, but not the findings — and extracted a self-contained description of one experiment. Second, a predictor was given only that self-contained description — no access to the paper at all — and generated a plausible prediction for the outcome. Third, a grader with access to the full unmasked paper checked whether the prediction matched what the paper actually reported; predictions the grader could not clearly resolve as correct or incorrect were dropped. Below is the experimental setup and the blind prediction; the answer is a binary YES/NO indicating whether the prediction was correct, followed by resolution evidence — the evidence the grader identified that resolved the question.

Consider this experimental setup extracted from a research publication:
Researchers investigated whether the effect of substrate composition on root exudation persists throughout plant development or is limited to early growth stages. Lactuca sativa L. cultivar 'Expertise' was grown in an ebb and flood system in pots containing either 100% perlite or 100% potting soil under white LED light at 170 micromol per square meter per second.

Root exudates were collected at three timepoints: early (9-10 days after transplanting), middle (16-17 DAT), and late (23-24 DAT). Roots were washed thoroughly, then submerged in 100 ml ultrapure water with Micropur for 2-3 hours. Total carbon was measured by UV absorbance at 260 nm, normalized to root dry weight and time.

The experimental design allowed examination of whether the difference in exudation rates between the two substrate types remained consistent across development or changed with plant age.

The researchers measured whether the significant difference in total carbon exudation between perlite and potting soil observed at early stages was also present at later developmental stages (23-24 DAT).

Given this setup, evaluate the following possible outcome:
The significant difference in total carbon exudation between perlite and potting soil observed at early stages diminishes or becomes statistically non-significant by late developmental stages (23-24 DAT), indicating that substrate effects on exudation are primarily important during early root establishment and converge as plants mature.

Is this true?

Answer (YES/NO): YES